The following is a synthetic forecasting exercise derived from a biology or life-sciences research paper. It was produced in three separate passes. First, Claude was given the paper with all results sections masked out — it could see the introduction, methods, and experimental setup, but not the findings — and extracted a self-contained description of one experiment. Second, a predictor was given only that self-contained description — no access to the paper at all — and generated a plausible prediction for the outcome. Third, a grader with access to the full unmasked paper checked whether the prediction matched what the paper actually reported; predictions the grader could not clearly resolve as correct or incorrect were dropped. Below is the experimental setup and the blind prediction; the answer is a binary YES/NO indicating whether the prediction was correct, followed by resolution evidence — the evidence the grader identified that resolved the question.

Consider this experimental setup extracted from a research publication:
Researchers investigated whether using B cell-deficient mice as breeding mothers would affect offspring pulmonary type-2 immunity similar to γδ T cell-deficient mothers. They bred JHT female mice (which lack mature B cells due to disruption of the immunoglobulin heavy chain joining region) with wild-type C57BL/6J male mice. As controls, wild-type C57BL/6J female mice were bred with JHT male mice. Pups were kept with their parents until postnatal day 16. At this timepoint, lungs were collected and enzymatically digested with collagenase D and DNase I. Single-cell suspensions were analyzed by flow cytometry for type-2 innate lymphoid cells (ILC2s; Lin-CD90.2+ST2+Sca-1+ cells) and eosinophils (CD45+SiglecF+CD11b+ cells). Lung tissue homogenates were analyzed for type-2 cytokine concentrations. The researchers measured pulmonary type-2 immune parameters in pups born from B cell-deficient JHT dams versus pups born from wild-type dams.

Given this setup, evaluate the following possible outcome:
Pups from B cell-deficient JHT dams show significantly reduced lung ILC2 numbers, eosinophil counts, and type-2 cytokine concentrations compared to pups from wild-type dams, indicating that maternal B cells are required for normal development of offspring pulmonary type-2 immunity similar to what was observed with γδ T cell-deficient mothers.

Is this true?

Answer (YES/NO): NO